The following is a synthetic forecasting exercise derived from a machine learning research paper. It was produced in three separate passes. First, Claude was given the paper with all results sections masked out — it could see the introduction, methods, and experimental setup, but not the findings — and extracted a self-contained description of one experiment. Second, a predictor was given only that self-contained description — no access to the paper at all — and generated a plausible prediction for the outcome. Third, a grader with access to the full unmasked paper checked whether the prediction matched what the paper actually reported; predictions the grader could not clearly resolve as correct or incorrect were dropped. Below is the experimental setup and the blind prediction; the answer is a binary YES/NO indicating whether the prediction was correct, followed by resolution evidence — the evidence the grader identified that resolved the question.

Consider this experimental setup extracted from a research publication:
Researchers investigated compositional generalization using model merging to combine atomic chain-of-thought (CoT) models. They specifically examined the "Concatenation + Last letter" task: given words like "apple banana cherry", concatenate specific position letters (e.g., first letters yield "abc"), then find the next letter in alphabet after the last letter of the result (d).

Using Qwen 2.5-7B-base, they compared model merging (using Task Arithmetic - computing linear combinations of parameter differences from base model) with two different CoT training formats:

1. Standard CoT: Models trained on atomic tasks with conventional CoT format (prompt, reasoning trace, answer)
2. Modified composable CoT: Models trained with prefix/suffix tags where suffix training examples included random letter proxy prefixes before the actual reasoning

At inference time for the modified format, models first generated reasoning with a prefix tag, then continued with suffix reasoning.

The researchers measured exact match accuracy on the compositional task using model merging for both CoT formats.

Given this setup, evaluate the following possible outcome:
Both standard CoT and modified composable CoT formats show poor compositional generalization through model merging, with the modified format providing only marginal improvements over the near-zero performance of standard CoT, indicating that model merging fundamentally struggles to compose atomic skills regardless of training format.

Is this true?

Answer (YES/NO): NO